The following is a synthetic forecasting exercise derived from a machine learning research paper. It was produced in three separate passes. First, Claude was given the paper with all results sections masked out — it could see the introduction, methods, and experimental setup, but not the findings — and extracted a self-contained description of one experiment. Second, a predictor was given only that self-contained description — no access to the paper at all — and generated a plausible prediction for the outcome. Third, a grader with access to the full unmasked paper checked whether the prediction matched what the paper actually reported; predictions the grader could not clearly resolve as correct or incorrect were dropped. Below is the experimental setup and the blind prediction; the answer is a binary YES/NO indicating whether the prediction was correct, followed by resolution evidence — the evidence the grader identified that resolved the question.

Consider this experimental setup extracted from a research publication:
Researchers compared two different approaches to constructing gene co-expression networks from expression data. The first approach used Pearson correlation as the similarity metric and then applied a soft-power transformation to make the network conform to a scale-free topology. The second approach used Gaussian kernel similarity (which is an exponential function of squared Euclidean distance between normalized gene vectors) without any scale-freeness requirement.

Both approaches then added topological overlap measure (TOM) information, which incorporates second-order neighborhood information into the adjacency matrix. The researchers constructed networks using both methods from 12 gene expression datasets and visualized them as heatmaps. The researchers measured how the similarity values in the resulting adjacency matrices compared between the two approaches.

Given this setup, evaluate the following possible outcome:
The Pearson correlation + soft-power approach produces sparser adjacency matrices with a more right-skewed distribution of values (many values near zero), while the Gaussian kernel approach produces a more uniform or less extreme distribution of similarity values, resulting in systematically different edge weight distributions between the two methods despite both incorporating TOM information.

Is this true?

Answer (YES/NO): YES